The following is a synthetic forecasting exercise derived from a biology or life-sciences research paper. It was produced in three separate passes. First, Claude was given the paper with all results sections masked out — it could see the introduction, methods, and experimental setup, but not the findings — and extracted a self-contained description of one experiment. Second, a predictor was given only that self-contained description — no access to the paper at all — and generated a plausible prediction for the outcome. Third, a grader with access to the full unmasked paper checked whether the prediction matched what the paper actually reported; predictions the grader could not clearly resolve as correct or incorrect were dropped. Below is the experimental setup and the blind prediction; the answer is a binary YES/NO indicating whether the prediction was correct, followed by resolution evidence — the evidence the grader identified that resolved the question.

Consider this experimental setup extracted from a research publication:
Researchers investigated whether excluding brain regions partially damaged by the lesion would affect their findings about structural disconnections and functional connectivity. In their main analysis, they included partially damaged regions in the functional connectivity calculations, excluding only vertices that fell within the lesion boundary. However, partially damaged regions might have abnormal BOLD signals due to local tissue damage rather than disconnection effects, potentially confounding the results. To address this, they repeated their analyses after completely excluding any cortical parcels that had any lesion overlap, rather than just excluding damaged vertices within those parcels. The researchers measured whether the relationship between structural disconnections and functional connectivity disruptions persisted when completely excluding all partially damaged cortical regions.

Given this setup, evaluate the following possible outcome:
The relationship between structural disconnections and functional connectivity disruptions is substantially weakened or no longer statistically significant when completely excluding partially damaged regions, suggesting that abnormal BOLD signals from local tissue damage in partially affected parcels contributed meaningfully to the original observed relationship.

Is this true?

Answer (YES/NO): NO